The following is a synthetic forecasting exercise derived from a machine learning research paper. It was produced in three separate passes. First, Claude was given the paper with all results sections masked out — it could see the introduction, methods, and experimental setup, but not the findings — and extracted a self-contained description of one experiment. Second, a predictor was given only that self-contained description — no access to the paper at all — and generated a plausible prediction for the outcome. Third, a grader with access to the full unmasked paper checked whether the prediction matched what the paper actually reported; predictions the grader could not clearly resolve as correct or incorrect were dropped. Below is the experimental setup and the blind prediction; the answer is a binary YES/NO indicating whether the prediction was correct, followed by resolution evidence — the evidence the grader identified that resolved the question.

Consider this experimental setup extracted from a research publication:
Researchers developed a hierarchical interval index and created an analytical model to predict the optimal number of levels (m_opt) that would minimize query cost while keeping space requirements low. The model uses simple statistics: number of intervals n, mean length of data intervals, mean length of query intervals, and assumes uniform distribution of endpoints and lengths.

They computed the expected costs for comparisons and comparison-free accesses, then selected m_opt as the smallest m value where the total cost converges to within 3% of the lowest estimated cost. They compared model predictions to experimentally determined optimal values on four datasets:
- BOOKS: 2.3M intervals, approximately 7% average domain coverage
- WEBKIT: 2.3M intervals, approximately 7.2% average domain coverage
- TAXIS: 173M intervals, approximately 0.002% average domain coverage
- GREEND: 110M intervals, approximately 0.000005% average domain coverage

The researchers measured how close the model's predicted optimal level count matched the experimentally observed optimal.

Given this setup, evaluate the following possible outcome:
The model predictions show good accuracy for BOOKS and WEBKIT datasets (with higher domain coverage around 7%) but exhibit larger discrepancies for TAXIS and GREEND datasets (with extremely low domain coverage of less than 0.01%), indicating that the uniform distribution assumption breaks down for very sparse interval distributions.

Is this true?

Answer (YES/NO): NO